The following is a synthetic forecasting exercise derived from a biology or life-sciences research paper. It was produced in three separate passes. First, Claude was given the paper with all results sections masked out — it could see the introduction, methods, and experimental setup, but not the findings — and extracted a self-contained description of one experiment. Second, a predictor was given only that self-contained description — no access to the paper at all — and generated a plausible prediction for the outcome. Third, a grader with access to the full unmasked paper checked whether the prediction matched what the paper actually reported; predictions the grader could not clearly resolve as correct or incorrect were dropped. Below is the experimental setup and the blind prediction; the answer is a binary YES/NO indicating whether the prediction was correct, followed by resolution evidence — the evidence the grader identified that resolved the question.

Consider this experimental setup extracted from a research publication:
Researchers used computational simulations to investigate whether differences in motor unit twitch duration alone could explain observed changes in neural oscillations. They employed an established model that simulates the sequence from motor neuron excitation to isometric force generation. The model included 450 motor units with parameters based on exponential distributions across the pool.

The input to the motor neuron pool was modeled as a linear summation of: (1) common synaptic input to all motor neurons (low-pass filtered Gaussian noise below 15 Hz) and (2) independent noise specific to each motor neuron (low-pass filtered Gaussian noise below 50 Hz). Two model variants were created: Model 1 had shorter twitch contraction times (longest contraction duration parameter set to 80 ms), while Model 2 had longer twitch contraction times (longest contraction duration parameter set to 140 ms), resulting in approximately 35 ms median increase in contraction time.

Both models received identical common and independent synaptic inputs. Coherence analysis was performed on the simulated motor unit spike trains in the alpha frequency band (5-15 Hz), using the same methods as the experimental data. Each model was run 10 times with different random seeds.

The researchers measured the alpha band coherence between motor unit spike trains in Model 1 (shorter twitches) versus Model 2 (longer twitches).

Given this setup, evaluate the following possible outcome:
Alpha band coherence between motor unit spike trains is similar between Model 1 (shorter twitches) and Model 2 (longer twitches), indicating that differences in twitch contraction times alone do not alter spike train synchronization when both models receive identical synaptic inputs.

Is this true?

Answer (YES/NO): NO